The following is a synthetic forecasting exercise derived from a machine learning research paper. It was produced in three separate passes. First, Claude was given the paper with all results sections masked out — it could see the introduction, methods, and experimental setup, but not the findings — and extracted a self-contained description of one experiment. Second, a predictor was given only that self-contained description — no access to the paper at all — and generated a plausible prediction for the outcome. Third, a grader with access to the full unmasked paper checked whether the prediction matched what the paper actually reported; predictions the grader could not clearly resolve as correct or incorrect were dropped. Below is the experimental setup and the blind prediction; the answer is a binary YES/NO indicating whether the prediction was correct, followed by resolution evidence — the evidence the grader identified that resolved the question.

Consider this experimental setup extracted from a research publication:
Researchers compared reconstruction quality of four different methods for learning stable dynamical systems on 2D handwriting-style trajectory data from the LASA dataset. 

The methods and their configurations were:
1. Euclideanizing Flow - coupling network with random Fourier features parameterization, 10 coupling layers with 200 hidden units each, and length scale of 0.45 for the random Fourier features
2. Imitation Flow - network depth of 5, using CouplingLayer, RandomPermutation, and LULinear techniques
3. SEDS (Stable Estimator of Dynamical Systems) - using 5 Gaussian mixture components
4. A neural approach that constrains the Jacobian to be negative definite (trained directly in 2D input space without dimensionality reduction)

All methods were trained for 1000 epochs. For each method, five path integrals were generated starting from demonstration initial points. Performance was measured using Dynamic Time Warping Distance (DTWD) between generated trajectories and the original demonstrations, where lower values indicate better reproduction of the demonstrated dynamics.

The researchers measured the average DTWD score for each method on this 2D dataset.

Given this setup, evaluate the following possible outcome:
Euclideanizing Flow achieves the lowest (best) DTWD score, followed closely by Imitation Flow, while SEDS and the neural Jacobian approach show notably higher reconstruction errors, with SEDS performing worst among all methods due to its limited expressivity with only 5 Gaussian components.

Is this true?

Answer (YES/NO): YES